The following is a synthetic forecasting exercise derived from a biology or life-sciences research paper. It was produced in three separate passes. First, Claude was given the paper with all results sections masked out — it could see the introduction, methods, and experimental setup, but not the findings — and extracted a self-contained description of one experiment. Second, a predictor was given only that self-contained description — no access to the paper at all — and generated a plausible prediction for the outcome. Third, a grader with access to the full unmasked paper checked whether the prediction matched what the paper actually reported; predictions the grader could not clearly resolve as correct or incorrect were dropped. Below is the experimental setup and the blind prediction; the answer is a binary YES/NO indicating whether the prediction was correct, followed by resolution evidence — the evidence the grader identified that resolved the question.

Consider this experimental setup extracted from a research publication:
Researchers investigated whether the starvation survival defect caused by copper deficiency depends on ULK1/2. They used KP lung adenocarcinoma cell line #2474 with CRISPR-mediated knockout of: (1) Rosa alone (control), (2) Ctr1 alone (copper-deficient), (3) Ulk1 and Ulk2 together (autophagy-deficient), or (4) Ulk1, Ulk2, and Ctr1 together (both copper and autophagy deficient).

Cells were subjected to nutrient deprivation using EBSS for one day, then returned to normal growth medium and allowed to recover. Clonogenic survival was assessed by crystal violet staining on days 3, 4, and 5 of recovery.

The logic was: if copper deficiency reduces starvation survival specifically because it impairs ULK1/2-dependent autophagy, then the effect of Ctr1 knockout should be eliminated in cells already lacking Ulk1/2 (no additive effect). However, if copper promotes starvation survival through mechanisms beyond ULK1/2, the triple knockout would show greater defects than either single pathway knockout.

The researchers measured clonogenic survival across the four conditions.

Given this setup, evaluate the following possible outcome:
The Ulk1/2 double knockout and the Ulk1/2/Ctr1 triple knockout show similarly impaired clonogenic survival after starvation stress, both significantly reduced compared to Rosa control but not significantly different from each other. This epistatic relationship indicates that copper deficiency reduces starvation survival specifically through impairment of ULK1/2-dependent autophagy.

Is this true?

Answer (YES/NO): YES